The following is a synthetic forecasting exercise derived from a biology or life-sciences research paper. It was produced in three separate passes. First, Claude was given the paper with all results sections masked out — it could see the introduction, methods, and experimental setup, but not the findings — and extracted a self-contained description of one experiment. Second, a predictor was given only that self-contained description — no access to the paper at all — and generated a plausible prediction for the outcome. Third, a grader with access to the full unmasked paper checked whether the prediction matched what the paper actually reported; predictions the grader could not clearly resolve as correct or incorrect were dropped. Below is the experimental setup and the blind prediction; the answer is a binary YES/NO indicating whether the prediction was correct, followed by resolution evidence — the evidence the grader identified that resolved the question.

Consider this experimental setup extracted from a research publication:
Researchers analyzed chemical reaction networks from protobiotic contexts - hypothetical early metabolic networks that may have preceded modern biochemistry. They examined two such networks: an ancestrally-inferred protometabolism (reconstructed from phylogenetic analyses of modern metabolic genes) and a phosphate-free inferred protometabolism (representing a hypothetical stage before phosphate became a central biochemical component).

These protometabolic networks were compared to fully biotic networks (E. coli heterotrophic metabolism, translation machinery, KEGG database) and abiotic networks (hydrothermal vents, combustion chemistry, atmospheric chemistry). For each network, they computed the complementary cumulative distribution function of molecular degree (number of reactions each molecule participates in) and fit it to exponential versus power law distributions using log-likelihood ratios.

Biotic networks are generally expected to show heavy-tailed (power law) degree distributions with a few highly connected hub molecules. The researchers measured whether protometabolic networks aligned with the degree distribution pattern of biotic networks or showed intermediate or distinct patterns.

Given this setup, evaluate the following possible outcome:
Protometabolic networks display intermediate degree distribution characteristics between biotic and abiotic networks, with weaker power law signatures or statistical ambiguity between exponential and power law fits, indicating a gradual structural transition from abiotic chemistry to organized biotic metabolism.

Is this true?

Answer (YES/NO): NO